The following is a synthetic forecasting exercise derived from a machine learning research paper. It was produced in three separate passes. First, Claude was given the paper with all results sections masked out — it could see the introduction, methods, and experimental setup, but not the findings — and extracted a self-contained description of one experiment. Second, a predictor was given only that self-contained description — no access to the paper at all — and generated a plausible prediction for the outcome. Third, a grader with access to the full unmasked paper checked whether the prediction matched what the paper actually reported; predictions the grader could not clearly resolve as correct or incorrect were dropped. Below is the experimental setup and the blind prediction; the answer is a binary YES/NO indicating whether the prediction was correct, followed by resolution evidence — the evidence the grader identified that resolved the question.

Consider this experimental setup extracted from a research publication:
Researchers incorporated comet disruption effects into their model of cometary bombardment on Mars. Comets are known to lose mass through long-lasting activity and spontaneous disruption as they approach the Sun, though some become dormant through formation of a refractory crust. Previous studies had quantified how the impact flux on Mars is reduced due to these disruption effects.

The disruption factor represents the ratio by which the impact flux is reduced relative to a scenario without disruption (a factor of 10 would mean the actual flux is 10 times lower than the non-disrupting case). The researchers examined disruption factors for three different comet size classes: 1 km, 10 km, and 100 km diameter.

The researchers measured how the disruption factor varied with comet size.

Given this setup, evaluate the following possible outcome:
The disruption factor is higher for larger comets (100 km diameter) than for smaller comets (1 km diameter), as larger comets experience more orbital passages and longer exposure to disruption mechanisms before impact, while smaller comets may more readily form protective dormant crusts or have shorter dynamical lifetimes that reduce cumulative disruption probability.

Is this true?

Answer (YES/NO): NO